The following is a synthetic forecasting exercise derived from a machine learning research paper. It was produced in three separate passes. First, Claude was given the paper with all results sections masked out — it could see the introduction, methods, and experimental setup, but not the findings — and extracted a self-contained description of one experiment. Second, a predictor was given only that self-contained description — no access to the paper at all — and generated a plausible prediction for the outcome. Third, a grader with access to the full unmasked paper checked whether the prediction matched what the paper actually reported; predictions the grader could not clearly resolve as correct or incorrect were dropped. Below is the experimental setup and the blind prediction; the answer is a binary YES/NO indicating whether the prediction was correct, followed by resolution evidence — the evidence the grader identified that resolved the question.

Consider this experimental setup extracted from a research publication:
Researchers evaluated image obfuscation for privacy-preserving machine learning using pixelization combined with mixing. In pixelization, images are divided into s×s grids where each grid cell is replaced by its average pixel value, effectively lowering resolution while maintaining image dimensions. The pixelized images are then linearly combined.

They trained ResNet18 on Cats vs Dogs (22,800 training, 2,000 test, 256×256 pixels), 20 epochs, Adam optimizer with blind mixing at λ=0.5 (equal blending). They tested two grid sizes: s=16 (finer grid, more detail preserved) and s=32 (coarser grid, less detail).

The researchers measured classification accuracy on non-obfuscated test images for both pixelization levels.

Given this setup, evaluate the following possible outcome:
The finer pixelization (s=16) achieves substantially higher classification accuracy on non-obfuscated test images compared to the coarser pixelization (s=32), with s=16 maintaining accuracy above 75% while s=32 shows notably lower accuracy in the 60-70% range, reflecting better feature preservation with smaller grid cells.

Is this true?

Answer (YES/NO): NO